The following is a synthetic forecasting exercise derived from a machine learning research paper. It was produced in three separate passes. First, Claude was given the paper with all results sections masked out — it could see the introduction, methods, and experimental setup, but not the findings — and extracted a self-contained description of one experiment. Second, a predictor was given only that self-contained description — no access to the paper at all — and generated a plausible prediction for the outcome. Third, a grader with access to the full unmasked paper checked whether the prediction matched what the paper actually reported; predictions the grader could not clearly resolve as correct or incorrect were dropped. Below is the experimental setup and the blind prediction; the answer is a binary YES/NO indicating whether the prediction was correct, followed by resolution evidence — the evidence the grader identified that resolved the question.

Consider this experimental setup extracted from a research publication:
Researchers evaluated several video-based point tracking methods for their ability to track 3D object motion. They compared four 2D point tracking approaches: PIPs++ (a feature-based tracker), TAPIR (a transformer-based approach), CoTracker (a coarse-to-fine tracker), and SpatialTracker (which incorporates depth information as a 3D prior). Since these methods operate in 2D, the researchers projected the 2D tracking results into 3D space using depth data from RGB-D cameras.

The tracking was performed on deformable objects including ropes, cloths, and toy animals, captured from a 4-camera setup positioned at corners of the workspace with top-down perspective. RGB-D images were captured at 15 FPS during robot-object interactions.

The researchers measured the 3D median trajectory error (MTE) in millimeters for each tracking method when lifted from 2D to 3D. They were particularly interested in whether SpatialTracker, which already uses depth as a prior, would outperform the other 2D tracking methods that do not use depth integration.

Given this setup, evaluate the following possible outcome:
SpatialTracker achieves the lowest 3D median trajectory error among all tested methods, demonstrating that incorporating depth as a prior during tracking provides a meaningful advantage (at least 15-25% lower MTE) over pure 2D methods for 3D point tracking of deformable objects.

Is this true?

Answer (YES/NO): NO